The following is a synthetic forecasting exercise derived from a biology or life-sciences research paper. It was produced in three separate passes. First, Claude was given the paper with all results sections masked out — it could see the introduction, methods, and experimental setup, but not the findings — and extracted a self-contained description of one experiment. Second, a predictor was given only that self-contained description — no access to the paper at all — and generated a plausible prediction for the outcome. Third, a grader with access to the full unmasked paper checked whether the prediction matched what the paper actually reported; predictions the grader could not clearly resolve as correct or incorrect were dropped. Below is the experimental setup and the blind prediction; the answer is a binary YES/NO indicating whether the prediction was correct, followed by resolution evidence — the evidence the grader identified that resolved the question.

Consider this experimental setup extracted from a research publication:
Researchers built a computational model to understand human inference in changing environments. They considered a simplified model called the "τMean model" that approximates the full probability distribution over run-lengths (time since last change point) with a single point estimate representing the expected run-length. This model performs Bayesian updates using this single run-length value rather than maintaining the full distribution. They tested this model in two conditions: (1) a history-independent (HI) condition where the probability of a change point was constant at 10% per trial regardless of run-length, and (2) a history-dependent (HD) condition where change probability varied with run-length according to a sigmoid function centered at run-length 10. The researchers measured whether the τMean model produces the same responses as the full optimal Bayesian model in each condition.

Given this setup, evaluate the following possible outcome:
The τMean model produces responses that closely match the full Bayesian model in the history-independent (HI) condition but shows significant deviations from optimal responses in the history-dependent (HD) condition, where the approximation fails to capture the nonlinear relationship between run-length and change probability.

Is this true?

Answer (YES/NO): YES